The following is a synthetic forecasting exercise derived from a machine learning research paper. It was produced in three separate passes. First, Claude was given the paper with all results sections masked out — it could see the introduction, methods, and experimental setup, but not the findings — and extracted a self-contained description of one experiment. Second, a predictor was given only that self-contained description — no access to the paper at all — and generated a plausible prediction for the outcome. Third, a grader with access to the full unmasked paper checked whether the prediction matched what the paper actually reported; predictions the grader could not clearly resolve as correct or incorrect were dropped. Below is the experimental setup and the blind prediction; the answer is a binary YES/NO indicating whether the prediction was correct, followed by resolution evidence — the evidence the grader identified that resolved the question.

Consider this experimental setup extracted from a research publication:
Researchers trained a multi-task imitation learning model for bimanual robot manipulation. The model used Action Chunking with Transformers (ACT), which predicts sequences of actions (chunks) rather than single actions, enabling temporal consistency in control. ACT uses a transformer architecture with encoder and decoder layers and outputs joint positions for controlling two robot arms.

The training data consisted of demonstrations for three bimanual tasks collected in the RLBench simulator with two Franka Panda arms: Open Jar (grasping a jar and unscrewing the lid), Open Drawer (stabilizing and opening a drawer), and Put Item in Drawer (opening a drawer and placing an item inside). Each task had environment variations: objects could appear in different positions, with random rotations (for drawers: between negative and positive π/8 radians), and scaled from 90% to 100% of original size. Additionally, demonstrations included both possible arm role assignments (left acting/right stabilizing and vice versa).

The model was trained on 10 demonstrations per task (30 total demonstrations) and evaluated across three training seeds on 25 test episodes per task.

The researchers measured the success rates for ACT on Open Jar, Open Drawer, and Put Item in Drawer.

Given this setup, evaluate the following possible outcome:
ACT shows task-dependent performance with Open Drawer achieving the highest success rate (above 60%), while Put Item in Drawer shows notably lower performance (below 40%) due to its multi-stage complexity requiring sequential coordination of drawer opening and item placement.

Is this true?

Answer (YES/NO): NO